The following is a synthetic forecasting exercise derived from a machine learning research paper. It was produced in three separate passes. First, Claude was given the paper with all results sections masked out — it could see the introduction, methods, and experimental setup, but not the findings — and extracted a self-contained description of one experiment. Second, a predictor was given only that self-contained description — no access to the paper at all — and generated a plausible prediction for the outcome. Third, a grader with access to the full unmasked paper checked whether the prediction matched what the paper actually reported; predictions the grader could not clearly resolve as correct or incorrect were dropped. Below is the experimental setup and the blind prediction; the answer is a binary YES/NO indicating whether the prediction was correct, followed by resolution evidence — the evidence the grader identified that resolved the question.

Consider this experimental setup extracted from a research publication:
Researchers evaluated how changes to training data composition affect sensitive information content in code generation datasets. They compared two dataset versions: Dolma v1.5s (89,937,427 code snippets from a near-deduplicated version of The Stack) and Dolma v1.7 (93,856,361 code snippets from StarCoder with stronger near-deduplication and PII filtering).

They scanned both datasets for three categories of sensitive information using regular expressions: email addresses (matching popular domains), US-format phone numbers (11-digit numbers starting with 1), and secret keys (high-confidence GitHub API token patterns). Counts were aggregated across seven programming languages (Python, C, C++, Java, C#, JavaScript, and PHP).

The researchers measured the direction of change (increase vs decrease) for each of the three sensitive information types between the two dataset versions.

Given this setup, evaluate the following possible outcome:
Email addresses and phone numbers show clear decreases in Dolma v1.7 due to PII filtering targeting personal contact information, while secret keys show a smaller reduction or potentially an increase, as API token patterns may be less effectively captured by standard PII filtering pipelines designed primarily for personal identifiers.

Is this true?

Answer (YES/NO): NO